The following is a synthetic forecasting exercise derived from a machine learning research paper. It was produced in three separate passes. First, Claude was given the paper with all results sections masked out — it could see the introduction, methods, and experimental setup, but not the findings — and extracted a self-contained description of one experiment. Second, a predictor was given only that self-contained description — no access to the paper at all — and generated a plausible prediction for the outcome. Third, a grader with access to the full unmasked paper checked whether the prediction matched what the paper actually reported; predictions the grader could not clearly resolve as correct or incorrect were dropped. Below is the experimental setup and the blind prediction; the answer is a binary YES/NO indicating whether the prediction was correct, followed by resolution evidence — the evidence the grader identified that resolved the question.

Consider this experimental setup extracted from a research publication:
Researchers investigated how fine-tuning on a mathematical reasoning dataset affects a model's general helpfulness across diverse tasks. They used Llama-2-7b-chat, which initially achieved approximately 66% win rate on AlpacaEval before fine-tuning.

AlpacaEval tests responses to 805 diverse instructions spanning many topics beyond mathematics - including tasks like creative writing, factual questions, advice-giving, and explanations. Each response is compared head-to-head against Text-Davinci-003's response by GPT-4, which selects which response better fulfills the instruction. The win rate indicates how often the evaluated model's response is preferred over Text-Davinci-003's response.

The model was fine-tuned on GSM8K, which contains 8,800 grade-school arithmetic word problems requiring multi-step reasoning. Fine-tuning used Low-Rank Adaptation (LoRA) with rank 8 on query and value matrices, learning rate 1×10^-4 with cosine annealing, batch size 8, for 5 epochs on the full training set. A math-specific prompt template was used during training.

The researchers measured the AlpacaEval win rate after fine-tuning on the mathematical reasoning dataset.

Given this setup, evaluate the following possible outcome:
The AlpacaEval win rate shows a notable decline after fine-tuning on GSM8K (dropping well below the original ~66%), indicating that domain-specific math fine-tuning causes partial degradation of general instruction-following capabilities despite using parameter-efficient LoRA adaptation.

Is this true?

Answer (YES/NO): YES